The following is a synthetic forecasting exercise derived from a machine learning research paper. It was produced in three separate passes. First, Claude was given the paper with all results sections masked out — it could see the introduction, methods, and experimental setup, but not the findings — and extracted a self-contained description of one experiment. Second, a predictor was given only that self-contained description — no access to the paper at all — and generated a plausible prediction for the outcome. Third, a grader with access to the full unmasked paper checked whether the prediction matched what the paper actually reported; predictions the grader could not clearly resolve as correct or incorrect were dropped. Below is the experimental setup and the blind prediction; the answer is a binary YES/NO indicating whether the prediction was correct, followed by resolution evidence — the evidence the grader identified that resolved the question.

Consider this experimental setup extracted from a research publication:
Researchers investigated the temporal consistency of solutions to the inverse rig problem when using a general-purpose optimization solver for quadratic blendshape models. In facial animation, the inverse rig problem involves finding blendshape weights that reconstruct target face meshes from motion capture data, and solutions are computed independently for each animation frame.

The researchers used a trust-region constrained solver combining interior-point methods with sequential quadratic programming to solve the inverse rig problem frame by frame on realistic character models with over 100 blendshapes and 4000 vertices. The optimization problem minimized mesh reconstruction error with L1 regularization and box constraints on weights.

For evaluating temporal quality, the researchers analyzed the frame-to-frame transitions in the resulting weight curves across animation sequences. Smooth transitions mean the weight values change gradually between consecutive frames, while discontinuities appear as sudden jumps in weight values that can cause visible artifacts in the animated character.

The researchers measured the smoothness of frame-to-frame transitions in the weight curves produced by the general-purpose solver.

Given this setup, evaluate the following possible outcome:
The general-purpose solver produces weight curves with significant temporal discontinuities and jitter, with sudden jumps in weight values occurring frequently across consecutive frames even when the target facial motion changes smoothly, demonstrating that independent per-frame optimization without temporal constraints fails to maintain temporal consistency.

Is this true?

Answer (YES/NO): YES